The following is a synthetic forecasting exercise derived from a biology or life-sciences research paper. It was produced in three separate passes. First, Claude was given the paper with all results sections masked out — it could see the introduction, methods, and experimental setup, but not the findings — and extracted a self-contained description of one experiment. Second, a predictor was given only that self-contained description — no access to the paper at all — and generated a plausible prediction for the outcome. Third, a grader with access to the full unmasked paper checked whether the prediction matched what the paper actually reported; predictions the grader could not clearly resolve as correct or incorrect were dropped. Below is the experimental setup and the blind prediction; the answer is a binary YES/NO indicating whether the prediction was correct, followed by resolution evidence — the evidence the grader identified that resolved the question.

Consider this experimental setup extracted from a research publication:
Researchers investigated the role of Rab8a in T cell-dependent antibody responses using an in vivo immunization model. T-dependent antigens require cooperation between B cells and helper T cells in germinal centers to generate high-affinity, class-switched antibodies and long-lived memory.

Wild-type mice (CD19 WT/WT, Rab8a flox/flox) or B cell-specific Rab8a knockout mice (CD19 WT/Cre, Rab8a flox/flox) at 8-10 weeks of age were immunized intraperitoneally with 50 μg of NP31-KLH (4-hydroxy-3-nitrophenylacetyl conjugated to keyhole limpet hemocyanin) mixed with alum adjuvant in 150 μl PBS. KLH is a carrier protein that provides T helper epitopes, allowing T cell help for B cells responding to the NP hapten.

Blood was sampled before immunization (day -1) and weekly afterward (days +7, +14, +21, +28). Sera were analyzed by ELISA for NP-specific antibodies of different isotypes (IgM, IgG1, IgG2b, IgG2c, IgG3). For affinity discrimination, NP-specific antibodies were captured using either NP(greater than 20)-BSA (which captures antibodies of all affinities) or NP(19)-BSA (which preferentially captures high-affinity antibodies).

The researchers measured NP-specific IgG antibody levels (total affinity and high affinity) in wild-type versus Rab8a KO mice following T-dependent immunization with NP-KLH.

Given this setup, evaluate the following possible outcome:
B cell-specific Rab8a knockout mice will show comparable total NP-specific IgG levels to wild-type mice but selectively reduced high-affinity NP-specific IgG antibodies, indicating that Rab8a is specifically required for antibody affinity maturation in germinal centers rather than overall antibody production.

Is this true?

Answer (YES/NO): NO